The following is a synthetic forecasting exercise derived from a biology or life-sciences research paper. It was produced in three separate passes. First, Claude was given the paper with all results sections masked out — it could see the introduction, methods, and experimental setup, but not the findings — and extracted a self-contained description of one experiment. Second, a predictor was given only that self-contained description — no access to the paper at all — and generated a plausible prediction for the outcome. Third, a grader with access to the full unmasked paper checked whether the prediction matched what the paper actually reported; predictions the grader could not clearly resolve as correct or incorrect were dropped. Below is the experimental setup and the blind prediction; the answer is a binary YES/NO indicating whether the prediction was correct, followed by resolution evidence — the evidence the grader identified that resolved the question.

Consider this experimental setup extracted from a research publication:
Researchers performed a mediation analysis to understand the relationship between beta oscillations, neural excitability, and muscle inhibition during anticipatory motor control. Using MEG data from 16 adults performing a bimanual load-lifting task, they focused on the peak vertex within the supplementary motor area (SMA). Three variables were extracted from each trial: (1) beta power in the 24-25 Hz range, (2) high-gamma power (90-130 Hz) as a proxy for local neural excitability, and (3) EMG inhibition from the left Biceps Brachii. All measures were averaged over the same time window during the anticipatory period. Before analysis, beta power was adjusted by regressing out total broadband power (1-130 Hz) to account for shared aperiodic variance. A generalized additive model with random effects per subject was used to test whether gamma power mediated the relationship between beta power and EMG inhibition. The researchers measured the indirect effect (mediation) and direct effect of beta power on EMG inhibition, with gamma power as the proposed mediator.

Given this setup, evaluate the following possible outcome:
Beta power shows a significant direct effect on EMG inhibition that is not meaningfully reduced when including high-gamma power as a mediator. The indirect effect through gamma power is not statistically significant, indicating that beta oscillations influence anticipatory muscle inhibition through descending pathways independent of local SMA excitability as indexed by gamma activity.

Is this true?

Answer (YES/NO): NO